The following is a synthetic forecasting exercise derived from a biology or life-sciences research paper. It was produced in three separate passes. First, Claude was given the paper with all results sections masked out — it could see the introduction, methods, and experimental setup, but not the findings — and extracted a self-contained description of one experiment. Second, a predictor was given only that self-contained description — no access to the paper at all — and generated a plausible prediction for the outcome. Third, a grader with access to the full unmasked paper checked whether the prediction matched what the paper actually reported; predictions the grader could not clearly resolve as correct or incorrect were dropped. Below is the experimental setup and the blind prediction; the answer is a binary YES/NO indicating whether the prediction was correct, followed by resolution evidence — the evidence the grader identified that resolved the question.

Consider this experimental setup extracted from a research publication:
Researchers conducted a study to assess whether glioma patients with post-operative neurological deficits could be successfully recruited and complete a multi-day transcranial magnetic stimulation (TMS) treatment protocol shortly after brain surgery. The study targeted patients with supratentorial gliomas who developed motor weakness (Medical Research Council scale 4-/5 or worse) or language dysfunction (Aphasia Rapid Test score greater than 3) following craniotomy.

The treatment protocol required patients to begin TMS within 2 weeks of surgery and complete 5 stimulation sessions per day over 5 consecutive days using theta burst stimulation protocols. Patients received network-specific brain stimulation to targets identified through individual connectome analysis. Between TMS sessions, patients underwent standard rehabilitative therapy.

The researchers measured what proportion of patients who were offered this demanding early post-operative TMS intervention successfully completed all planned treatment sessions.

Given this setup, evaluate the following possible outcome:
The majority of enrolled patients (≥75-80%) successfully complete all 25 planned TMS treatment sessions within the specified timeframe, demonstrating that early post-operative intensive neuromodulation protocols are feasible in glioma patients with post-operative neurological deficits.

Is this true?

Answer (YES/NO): YES